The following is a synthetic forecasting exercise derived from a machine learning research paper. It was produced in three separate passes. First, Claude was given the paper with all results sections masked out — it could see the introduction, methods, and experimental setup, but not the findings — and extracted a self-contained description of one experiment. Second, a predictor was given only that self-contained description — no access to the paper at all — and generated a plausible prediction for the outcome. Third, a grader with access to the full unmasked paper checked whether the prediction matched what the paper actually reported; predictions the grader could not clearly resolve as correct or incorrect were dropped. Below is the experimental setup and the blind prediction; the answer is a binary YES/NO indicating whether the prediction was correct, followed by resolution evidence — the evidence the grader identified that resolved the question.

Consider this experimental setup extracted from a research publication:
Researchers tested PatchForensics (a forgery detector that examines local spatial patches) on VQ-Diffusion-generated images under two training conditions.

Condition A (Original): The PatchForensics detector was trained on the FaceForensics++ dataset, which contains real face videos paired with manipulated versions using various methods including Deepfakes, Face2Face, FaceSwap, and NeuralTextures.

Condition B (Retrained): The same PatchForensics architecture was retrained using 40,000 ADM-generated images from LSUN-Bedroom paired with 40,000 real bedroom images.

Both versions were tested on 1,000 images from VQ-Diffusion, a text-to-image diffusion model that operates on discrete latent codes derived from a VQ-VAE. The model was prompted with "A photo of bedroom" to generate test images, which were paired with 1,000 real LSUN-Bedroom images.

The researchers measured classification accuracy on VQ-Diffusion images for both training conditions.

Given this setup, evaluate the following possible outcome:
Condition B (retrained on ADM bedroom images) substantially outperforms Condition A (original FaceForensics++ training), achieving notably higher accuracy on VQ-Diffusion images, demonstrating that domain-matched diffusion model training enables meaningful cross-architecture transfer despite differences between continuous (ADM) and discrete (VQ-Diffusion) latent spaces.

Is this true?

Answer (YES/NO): YES